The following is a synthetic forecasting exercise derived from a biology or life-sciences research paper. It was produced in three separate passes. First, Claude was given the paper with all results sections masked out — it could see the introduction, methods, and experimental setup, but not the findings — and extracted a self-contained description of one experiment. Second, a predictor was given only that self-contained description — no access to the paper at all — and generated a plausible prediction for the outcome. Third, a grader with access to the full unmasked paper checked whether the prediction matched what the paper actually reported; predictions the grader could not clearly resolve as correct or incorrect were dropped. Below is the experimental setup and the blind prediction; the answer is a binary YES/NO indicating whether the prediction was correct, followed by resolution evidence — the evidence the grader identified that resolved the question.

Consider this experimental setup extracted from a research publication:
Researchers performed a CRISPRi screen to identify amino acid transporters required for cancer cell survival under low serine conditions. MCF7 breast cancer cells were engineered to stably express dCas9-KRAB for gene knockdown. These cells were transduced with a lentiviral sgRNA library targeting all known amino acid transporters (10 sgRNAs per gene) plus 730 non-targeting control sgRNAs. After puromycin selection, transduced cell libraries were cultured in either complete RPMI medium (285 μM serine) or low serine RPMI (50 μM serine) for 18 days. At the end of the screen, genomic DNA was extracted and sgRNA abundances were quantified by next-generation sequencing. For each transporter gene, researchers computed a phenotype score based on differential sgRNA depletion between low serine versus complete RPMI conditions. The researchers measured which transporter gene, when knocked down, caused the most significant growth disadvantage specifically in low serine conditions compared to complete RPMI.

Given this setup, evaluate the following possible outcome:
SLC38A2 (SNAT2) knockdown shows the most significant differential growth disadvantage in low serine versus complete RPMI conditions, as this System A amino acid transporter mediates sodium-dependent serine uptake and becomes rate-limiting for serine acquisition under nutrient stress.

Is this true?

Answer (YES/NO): NO